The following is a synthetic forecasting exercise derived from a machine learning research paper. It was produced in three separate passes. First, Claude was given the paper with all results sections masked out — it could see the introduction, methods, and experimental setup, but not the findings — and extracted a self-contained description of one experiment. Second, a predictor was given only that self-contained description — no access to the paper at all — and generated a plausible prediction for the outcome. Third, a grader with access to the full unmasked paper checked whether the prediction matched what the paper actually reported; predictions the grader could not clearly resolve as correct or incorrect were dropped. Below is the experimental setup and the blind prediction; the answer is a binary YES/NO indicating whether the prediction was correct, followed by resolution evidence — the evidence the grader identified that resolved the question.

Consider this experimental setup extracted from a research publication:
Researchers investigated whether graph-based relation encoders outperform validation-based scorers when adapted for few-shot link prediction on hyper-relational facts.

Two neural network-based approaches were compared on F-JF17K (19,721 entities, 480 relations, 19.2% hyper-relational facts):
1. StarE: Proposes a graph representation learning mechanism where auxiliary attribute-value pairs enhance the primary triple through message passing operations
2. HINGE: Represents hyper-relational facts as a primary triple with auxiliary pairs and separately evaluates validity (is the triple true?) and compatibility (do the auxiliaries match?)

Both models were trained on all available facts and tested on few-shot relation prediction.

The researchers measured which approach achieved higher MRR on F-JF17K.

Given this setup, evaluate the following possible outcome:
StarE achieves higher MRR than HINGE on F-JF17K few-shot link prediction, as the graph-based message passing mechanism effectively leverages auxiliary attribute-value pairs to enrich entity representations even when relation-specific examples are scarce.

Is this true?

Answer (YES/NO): YES